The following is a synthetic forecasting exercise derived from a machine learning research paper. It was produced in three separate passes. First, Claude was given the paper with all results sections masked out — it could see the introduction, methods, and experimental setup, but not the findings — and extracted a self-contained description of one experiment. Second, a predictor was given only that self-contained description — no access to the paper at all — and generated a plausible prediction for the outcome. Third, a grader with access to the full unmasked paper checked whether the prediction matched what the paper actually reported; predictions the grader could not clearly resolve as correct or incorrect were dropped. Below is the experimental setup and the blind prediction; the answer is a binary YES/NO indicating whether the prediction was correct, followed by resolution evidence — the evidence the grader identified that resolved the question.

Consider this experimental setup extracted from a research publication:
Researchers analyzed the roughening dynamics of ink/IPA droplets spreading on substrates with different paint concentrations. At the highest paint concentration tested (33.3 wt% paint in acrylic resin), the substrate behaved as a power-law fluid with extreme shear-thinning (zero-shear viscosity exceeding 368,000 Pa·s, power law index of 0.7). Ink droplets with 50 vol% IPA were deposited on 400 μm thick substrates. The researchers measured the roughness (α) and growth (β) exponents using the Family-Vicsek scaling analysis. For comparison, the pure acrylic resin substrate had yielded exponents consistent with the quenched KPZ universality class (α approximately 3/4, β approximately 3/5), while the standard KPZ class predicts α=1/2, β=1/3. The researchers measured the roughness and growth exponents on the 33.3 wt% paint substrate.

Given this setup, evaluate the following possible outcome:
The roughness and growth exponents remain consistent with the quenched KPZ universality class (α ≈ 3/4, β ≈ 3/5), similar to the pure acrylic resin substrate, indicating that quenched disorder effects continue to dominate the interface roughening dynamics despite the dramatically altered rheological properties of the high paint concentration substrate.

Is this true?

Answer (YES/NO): NO